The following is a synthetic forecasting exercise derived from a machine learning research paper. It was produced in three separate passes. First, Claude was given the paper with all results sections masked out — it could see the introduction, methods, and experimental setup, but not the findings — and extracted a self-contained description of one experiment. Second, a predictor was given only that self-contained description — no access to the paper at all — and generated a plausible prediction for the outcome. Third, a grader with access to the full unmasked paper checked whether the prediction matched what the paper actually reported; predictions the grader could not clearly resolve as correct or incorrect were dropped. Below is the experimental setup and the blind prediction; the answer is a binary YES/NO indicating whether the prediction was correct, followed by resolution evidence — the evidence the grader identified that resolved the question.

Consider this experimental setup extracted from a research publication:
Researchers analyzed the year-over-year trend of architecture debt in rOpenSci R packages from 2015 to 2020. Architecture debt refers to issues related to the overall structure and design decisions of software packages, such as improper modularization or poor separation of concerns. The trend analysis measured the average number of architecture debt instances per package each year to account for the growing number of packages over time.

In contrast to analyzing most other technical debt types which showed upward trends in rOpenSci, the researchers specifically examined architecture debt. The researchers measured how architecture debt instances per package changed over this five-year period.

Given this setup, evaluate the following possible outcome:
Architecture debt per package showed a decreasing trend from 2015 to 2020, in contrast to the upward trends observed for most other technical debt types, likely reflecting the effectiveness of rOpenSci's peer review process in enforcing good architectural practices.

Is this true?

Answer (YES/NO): NO